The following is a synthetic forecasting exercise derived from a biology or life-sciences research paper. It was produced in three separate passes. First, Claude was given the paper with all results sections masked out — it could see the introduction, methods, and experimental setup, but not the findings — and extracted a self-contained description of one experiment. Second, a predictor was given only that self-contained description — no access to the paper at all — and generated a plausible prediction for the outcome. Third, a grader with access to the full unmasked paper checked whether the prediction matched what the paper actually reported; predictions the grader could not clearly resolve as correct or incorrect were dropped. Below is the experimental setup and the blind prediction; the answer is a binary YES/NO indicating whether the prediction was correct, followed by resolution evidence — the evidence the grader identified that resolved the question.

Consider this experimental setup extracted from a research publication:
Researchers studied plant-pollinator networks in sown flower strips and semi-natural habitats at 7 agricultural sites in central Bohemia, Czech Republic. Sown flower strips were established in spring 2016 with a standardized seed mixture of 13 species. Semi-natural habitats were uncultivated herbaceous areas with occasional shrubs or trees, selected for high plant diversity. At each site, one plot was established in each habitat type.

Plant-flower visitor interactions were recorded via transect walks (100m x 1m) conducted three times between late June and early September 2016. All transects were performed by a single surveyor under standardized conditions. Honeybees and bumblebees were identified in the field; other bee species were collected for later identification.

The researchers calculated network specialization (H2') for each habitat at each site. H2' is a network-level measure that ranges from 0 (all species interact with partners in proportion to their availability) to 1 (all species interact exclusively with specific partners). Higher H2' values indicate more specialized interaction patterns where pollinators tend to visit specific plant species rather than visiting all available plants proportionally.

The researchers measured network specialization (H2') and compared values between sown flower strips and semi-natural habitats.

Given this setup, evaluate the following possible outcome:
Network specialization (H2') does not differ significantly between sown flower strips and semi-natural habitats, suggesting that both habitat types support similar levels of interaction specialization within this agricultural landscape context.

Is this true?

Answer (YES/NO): NO